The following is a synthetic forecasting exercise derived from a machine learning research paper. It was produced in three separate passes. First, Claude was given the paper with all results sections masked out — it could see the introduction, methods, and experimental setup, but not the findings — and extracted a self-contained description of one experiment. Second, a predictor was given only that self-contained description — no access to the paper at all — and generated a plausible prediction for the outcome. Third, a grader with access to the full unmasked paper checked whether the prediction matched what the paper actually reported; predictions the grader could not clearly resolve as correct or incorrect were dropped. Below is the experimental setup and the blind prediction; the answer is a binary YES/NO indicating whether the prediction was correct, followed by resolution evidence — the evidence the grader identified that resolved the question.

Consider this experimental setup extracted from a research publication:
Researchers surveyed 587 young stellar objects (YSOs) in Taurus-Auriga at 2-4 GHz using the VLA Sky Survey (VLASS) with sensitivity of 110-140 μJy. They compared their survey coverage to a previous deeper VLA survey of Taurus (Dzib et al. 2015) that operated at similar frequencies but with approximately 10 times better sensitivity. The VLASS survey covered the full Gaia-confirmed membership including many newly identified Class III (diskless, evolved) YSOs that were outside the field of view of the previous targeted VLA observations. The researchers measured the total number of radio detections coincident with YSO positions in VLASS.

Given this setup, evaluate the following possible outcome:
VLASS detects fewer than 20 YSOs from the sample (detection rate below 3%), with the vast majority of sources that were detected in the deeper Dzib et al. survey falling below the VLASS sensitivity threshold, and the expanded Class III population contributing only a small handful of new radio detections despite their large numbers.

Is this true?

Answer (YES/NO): NO